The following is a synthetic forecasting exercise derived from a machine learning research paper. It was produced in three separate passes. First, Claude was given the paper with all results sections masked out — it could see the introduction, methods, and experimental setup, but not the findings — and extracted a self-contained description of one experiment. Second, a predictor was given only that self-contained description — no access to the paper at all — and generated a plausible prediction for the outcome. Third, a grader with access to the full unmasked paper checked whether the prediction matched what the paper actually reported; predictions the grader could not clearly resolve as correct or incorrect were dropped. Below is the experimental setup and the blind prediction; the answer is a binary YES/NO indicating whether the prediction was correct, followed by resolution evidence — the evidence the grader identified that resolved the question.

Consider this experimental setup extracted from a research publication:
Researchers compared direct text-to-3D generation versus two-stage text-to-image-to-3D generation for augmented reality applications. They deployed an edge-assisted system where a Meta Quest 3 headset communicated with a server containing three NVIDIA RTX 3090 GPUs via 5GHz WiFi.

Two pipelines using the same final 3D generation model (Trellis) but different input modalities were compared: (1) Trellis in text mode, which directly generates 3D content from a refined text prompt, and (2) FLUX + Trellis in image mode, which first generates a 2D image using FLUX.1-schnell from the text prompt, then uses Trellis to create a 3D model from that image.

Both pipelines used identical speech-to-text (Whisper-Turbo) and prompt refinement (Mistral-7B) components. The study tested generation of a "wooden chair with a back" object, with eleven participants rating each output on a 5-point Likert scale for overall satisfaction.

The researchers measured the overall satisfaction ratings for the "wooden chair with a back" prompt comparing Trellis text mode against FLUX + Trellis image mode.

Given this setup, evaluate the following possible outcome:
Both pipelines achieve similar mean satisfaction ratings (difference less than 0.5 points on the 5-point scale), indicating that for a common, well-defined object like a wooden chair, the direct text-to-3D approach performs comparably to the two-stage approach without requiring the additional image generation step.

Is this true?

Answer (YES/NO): YES